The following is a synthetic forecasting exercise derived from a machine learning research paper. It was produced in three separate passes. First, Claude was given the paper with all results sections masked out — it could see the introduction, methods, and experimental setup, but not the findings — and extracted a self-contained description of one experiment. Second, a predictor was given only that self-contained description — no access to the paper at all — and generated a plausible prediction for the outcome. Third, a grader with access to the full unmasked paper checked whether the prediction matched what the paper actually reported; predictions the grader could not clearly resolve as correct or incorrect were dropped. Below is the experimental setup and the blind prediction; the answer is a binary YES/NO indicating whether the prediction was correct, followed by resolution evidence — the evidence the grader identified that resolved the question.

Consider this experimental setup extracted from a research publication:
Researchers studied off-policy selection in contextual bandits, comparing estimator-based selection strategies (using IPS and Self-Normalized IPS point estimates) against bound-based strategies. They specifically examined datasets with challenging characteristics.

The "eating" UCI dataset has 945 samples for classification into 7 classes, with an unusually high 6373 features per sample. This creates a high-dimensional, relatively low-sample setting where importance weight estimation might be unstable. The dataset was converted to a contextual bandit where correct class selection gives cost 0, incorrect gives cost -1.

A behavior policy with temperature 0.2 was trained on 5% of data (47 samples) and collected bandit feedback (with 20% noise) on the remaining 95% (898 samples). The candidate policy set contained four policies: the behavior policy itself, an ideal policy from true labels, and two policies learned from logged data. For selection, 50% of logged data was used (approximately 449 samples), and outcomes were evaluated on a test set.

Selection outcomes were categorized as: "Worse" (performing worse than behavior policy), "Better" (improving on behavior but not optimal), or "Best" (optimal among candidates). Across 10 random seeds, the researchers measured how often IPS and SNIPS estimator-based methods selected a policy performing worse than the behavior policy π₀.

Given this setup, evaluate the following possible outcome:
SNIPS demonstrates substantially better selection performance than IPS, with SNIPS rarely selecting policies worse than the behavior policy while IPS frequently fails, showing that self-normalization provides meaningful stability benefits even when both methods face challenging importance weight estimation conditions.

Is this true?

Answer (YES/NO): NO